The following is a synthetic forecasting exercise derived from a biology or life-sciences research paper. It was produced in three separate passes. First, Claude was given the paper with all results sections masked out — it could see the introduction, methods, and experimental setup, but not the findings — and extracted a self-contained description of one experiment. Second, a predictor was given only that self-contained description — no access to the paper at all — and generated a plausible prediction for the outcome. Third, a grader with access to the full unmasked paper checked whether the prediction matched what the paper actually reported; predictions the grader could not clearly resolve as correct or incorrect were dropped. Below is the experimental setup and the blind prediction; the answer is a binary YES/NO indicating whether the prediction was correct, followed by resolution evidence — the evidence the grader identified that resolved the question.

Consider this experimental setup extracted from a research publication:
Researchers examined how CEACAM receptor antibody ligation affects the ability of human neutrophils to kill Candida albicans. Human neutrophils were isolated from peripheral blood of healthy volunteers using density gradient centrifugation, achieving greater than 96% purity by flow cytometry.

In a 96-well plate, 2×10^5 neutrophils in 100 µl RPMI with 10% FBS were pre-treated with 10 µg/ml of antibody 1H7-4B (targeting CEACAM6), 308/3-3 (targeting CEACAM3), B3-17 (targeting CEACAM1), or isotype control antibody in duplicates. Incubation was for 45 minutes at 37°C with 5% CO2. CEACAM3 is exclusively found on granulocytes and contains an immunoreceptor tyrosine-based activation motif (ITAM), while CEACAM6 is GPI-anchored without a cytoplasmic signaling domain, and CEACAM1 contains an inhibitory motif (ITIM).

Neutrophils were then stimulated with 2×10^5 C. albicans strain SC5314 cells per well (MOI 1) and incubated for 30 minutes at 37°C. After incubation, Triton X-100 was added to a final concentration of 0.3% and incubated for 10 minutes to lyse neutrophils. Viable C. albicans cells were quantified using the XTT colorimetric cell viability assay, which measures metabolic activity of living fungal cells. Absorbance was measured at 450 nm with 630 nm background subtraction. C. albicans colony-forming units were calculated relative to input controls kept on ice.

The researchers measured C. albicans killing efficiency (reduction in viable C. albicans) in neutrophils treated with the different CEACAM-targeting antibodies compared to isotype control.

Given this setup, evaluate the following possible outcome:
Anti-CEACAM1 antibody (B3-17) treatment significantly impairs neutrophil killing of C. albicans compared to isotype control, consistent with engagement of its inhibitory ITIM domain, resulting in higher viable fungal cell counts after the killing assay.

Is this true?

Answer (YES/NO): NO